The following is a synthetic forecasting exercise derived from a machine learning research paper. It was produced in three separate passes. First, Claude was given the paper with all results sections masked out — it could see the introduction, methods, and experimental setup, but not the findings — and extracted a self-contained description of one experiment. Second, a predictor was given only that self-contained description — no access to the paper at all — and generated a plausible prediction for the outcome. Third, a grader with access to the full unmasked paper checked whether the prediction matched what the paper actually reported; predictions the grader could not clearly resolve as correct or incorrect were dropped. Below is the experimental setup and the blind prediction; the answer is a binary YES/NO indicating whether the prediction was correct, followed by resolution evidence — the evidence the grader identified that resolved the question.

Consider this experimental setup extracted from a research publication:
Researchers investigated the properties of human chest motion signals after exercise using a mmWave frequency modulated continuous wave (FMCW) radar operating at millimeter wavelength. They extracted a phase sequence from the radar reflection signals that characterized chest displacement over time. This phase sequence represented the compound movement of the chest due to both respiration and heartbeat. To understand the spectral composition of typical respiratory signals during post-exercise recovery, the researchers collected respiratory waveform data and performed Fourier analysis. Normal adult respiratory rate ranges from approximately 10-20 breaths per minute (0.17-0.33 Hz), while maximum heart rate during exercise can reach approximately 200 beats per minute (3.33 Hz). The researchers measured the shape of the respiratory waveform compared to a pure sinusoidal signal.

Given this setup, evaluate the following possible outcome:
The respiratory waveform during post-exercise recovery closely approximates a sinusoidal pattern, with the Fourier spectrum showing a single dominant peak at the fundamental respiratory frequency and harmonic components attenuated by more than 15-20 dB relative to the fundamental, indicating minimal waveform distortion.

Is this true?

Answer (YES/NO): NO